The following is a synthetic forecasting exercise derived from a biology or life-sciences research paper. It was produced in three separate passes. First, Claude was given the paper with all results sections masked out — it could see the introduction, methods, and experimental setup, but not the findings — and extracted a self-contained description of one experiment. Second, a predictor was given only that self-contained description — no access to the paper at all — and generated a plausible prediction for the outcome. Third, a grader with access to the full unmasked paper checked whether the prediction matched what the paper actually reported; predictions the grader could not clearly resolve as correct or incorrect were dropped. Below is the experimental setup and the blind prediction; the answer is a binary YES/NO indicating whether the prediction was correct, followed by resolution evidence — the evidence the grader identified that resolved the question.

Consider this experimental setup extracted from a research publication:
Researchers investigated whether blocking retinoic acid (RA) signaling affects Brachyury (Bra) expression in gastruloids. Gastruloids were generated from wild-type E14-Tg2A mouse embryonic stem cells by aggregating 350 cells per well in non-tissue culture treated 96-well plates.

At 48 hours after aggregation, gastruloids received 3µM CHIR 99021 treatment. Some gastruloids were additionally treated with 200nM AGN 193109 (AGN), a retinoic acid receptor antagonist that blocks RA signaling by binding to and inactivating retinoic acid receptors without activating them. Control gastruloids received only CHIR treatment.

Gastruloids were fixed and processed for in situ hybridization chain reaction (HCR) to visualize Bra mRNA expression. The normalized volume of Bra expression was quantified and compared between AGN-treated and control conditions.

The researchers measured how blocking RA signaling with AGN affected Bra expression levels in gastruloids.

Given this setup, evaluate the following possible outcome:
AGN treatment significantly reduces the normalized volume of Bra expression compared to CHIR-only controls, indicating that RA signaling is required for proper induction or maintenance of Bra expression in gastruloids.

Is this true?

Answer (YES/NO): NO